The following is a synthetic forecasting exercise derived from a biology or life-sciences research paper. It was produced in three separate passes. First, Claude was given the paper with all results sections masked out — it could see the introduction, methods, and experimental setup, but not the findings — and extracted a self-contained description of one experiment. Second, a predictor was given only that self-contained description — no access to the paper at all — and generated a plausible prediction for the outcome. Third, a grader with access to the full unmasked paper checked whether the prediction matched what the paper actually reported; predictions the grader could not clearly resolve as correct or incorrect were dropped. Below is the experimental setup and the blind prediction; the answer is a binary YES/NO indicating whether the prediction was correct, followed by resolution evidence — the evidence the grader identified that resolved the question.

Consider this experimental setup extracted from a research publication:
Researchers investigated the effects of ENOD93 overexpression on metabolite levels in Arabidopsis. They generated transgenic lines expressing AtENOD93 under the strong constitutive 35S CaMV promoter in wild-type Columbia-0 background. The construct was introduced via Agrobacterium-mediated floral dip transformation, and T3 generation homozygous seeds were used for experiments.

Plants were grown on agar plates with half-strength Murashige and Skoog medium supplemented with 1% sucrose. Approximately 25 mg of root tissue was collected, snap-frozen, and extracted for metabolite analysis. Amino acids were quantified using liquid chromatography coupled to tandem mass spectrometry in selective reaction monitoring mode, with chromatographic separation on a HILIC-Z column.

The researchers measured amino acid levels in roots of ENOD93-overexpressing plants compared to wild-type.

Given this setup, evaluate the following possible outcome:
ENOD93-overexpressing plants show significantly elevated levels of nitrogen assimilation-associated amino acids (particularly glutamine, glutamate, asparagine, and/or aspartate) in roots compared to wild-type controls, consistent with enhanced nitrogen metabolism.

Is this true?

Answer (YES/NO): NO